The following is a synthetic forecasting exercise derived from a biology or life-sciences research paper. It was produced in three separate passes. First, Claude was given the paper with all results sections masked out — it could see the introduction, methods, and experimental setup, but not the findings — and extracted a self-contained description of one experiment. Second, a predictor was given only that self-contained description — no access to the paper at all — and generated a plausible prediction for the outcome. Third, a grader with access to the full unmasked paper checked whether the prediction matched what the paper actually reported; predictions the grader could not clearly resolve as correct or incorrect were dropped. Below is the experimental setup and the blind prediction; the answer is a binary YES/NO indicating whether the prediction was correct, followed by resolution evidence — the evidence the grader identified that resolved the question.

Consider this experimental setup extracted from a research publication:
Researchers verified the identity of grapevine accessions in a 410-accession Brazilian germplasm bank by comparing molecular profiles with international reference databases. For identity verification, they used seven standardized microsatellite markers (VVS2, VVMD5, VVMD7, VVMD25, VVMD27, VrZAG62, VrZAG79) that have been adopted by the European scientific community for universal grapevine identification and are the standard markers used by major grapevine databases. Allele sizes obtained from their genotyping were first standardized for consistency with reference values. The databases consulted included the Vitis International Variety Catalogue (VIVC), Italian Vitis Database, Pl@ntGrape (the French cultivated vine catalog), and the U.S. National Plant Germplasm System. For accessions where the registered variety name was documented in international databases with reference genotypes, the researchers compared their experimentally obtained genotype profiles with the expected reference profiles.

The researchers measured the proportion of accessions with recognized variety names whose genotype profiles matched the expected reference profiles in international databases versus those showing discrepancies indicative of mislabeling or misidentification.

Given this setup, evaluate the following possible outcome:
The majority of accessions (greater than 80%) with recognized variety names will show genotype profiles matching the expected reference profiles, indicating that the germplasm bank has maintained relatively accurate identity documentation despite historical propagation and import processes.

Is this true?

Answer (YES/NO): NO